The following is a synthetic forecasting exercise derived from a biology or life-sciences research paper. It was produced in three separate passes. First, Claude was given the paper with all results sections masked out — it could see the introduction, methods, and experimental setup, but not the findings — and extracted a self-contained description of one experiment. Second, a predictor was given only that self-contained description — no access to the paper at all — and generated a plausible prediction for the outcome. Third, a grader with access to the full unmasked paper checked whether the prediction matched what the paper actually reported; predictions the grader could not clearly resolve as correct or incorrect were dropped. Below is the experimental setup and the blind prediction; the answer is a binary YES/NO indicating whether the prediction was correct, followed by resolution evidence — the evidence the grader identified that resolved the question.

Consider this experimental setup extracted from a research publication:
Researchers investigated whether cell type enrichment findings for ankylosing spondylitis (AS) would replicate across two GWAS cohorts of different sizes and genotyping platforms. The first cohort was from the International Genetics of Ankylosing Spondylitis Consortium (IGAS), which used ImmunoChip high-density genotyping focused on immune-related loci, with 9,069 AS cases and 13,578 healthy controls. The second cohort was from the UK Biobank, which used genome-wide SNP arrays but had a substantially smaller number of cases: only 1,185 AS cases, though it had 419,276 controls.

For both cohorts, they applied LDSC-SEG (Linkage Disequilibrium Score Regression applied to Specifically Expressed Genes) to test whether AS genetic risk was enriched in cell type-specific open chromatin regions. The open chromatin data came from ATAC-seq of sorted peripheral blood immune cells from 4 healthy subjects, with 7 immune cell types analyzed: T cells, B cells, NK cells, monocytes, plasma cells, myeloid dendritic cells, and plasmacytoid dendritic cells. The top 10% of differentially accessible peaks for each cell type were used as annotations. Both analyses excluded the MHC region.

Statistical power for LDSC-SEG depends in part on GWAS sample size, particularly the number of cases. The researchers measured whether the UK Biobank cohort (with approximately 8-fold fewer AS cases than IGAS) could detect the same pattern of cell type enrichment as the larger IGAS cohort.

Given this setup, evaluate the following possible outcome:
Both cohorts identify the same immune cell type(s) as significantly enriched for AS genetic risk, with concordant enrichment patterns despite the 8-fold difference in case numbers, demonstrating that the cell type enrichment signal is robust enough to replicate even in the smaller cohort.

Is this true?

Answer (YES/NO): YES